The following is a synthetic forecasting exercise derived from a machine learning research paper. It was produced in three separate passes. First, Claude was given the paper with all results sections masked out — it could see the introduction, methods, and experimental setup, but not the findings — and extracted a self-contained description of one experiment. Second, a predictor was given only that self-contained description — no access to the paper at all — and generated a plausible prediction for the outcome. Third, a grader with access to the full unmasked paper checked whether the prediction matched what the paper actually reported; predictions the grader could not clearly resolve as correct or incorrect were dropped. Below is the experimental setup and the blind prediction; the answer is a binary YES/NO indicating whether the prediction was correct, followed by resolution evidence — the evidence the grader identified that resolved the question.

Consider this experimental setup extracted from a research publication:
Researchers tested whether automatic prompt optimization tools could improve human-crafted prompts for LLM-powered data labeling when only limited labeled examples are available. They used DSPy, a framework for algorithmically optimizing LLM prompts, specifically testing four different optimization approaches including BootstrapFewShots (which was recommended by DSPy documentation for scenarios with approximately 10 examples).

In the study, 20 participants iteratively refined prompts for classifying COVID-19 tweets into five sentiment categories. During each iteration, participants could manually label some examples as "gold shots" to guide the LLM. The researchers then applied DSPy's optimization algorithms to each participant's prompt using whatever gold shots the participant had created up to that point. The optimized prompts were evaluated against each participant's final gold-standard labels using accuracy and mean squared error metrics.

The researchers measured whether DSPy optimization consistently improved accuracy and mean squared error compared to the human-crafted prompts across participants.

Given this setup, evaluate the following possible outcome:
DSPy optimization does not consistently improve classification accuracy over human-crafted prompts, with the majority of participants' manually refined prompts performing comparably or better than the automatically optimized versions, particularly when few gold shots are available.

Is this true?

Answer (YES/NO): YES